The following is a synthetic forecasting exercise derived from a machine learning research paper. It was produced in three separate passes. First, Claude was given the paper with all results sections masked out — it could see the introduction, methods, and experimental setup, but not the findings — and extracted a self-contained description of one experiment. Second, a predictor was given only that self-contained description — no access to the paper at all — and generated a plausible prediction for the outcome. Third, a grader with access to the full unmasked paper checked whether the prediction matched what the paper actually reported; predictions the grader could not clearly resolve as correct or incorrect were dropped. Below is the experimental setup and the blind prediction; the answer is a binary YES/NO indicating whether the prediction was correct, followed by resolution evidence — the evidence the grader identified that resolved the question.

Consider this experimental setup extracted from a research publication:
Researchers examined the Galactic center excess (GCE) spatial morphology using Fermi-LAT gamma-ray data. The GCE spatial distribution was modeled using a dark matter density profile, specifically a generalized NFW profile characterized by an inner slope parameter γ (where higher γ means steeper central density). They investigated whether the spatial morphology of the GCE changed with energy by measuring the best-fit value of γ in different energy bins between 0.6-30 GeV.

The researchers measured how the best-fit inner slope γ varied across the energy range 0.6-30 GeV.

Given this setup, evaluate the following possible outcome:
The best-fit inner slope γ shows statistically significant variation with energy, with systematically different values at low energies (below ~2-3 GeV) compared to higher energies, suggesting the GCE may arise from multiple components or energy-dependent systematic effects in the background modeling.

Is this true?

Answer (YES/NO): NO